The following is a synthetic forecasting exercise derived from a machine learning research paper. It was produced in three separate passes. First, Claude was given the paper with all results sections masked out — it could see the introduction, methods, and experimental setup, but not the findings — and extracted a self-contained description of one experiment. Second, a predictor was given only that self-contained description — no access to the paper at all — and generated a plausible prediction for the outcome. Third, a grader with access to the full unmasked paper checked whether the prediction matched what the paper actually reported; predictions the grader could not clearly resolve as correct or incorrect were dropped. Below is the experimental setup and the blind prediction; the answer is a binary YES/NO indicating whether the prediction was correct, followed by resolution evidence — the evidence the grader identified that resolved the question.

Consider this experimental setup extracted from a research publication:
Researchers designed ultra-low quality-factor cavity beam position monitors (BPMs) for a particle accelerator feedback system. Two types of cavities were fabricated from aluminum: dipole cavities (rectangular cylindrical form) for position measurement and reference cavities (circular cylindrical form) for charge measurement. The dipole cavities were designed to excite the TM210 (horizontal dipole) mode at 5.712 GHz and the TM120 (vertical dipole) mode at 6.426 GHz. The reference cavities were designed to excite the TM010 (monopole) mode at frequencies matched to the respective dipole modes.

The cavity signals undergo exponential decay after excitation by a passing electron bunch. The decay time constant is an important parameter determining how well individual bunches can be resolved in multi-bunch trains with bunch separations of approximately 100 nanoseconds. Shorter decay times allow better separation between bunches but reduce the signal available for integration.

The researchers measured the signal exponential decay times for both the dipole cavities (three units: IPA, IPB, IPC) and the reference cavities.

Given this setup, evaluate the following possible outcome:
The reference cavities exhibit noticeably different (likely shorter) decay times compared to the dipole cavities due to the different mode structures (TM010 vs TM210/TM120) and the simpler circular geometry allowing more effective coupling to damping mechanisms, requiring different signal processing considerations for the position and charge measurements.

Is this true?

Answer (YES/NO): YES